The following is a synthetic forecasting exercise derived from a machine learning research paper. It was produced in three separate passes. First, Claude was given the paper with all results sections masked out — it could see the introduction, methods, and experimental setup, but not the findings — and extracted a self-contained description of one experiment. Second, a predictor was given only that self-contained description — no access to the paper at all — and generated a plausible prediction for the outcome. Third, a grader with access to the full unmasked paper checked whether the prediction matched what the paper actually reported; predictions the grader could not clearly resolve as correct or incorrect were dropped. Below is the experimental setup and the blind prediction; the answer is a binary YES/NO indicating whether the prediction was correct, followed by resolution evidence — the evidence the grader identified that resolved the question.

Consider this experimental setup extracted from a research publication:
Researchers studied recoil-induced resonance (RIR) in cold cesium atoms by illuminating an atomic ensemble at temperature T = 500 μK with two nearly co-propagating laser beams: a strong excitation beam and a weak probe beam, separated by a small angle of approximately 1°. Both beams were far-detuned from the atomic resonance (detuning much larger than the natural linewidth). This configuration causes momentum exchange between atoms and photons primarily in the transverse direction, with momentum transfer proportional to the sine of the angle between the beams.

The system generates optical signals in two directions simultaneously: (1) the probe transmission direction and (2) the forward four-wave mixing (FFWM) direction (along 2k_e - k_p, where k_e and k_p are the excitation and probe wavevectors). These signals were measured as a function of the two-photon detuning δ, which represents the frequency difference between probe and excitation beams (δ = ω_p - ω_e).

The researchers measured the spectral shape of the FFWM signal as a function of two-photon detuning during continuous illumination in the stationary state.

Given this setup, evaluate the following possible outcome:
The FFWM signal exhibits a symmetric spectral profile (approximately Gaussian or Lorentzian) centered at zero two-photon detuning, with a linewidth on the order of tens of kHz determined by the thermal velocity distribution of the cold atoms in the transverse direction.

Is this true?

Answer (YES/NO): NO